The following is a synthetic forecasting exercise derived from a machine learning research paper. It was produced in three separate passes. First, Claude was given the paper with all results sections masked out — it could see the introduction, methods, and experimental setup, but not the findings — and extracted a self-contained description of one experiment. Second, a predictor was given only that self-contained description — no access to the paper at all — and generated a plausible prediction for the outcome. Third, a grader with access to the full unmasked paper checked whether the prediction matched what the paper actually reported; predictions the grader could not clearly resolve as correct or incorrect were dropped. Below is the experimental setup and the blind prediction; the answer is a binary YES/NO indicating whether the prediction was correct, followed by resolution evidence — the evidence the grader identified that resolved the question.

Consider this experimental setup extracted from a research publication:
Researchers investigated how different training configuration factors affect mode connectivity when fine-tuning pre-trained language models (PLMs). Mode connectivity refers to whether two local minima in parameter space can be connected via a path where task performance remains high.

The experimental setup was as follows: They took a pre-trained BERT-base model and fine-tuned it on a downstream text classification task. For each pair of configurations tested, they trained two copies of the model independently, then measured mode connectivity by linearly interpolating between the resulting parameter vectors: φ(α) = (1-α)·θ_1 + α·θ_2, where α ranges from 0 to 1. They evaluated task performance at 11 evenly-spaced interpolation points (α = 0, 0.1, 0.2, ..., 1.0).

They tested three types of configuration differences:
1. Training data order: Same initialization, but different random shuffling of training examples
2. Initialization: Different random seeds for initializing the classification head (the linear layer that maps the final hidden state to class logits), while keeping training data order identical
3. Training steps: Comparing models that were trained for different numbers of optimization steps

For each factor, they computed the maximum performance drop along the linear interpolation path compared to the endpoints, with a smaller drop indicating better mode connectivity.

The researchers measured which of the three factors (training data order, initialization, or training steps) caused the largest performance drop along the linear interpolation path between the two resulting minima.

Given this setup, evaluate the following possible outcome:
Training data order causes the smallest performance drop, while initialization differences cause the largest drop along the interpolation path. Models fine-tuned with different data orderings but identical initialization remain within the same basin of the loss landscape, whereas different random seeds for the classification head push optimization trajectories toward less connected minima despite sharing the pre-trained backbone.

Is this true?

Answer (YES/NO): YES